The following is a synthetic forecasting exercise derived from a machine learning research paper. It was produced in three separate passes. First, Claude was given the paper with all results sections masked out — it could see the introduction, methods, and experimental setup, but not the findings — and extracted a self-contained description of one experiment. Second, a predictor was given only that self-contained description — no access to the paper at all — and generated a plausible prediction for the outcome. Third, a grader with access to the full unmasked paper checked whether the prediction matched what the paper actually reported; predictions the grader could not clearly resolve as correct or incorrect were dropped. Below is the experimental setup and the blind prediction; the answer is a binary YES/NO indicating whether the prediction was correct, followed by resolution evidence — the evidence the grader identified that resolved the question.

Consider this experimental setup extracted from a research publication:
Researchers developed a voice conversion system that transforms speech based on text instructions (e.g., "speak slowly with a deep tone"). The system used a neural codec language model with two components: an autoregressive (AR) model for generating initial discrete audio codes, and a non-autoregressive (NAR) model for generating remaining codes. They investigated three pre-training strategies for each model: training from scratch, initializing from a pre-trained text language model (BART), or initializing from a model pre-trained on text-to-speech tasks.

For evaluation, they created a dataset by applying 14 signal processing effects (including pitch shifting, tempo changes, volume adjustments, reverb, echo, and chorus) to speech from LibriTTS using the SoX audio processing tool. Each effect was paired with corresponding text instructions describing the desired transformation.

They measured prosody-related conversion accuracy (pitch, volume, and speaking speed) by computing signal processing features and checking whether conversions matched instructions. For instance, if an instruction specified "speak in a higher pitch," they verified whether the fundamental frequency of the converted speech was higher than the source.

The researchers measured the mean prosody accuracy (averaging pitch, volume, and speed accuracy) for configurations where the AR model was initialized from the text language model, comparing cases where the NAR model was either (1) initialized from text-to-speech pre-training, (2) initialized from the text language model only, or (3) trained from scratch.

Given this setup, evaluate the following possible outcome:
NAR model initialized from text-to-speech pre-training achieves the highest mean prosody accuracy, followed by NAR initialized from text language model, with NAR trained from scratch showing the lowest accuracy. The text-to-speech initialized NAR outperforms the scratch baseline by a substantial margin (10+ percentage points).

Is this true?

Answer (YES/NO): NO